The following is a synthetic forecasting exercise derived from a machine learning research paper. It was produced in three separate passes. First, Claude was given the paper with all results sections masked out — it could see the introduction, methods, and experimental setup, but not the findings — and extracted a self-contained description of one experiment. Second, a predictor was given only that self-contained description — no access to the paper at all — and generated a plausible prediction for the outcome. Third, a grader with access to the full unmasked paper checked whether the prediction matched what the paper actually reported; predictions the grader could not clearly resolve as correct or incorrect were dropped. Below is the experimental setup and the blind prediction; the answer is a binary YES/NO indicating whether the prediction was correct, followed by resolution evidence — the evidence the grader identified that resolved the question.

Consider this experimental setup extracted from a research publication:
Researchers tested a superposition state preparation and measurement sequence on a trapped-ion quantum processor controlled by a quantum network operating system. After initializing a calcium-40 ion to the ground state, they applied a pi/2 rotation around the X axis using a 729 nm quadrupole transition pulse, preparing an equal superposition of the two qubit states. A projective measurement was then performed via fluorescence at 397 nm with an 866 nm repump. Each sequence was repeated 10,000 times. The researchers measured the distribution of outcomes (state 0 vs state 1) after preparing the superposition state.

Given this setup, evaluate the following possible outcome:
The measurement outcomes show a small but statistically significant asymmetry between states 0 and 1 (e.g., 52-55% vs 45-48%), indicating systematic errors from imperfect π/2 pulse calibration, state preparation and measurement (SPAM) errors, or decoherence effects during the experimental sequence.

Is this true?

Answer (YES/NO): YES